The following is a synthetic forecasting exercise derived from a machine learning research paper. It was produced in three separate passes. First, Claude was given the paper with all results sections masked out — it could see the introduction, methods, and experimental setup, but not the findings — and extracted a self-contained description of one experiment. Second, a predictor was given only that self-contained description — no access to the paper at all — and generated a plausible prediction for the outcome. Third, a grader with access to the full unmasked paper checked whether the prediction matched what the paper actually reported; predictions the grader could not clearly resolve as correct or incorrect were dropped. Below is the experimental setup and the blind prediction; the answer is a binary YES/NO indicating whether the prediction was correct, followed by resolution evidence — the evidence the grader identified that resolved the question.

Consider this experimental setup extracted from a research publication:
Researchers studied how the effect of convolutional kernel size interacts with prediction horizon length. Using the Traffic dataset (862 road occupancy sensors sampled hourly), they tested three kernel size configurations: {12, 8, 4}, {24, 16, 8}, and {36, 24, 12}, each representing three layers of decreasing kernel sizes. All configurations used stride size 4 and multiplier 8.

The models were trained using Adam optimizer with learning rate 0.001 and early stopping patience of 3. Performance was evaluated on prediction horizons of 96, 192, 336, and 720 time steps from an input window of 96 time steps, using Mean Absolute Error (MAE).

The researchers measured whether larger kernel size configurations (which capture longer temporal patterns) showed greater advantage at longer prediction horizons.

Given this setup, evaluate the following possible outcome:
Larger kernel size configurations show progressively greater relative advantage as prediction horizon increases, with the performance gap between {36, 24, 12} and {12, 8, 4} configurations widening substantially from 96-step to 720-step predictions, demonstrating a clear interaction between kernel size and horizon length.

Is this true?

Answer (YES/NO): NO